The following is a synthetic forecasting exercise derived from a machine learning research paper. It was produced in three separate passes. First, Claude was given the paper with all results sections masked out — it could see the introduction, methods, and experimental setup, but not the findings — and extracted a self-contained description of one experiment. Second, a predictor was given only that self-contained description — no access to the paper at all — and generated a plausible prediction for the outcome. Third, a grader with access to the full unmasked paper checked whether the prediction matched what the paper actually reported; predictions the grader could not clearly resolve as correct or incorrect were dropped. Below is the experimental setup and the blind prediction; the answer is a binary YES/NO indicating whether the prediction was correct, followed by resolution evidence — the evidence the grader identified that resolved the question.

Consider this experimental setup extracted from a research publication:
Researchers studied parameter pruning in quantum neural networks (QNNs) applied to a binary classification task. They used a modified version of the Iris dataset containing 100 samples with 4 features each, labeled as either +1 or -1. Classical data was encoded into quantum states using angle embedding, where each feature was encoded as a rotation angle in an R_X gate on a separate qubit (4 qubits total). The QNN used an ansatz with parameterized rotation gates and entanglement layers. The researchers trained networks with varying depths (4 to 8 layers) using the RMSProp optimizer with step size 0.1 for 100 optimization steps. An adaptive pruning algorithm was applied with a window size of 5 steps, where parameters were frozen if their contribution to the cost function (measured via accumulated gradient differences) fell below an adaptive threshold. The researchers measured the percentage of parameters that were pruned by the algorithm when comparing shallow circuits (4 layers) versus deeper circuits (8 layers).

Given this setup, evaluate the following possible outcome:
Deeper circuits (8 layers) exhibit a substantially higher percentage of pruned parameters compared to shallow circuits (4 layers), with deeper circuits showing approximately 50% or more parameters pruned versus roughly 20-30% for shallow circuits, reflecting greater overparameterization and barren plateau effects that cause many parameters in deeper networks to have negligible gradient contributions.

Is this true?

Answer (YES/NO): NO